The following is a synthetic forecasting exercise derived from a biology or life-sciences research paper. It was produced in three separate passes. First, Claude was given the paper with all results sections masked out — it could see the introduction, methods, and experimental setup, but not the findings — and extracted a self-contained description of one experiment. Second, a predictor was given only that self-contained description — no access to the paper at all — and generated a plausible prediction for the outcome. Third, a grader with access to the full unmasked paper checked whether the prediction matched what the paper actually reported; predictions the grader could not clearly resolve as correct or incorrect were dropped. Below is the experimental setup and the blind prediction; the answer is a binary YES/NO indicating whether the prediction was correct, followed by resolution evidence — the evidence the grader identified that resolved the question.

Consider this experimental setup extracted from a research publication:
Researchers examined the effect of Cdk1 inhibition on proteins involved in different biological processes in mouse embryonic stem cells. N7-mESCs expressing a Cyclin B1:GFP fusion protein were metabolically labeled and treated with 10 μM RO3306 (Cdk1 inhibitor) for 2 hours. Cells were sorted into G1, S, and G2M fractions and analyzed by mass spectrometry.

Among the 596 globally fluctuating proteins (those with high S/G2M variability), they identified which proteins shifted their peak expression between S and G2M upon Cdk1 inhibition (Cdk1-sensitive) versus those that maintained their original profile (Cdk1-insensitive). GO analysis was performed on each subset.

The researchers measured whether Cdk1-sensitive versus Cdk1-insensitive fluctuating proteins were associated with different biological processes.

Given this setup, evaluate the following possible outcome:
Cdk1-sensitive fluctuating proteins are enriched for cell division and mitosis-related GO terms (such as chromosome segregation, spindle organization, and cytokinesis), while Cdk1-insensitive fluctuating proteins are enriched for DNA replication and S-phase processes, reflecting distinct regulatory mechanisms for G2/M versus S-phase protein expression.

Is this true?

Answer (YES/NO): NO